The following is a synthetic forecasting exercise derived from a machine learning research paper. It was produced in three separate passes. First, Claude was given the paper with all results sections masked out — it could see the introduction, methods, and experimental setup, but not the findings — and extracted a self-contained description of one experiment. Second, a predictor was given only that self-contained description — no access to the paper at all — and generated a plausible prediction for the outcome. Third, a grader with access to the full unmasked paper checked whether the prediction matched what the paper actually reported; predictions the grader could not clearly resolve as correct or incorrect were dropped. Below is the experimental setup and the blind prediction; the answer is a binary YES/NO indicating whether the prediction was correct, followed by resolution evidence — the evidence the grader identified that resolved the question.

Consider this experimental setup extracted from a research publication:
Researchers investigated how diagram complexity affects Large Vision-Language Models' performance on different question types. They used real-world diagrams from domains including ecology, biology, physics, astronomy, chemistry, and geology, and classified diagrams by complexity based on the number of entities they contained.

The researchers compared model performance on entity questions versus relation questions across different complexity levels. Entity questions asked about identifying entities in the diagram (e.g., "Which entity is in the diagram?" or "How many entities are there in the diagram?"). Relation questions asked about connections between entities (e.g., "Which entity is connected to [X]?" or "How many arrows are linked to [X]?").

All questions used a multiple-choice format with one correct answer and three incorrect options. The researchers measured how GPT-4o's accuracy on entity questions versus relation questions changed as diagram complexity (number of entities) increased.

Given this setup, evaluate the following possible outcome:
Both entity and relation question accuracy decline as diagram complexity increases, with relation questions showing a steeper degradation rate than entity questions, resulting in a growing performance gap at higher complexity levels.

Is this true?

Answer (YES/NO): NO